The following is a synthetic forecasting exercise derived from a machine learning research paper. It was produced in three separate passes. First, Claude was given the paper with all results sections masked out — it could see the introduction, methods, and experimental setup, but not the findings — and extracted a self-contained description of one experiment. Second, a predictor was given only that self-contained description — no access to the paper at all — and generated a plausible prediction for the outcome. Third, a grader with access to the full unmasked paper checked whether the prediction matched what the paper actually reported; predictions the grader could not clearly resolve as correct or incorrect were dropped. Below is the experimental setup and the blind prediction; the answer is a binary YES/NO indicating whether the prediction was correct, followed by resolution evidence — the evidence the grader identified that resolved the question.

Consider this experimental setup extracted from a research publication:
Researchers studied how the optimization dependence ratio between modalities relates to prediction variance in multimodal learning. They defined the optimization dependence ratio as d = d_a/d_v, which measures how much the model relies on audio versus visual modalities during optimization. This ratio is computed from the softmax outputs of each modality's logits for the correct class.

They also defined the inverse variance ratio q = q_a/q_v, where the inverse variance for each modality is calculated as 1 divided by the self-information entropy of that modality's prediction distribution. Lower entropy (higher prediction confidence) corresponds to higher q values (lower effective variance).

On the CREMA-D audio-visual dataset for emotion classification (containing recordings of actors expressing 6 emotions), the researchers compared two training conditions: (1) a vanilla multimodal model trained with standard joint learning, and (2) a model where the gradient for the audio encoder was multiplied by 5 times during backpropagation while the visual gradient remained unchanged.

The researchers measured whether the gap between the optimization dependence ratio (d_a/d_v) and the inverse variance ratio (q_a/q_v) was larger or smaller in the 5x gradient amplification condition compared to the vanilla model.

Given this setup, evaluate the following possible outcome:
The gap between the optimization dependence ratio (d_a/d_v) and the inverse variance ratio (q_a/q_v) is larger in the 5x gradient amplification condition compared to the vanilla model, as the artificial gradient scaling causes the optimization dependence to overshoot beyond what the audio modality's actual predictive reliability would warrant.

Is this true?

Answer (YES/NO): NO